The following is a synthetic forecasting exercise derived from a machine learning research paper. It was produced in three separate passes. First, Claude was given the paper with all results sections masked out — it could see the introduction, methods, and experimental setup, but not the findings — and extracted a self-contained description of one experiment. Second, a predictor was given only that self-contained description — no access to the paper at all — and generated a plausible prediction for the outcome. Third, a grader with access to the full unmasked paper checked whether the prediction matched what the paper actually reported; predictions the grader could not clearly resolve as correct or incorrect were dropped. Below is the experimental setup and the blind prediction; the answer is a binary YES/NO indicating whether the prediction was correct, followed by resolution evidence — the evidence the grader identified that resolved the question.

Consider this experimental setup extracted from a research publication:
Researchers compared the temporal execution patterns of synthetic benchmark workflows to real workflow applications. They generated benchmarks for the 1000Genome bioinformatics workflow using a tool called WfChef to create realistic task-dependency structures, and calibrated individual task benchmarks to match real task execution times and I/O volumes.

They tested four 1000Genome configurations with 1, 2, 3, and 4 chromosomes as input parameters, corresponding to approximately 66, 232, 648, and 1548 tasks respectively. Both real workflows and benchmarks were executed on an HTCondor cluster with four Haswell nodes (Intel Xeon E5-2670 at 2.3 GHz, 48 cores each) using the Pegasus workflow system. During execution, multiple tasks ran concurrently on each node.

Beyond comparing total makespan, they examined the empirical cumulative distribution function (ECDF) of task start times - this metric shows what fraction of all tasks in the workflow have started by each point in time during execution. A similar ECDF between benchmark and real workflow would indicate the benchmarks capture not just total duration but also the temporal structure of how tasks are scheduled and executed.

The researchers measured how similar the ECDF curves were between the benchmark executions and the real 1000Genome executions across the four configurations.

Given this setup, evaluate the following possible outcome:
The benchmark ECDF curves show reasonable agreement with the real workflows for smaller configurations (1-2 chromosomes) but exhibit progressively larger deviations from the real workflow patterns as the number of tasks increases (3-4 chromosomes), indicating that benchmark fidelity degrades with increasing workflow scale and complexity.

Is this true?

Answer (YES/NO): NO